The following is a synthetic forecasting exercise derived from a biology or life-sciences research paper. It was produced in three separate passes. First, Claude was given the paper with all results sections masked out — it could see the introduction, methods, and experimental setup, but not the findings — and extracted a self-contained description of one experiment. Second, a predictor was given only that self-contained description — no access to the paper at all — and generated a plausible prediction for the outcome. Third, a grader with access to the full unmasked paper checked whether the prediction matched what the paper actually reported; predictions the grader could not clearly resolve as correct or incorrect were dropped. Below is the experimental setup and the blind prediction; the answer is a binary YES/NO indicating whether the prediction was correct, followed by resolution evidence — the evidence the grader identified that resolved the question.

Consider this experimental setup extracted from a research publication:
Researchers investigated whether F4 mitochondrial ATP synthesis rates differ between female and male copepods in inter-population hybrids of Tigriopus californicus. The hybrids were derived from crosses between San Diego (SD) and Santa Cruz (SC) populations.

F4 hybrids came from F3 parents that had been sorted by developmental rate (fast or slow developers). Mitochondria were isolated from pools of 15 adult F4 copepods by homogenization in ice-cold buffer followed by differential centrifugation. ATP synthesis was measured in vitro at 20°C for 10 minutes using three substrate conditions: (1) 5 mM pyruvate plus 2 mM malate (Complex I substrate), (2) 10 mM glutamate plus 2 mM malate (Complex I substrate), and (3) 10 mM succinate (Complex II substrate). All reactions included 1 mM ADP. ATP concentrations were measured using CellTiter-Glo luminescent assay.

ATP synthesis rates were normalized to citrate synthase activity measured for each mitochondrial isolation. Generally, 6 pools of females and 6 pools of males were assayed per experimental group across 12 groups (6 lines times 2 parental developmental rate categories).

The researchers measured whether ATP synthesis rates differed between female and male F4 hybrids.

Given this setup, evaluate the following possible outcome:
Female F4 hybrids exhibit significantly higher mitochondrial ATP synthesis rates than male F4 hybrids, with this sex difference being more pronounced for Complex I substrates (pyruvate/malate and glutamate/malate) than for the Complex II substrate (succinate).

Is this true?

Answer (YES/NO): YES